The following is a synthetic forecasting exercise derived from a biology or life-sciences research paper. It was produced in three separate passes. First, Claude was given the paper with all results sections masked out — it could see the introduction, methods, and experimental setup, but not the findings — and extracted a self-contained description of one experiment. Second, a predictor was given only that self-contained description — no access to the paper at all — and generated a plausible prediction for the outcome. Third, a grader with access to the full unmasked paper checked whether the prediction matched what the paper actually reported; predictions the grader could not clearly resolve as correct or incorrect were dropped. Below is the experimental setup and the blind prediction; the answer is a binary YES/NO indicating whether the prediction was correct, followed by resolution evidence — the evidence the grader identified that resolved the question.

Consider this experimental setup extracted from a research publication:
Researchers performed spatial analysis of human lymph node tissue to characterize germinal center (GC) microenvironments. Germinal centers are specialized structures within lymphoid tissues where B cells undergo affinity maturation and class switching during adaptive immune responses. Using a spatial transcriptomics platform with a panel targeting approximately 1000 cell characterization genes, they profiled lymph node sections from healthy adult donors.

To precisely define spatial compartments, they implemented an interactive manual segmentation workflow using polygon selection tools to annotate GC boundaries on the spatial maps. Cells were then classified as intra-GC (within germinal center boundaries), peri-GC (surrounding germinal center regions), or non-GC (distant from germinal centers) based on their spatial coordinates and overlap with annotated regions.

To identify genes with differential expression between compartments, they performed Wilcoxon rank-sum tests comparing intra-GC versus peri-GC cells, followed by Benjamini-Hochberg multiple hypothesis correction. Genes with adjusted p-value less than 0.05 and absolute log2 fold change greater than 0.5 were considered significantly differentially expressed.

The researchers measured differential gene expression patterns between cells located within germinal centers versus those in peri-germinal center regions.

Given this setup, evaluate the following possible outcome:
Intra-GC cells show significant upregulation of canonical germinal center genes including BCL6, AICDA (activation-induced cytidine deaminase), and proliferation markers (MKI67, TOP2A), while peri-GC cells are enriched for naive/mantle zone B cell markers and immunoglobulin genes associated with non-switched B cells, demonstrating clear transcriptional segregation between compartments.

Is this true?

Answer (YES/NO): NO